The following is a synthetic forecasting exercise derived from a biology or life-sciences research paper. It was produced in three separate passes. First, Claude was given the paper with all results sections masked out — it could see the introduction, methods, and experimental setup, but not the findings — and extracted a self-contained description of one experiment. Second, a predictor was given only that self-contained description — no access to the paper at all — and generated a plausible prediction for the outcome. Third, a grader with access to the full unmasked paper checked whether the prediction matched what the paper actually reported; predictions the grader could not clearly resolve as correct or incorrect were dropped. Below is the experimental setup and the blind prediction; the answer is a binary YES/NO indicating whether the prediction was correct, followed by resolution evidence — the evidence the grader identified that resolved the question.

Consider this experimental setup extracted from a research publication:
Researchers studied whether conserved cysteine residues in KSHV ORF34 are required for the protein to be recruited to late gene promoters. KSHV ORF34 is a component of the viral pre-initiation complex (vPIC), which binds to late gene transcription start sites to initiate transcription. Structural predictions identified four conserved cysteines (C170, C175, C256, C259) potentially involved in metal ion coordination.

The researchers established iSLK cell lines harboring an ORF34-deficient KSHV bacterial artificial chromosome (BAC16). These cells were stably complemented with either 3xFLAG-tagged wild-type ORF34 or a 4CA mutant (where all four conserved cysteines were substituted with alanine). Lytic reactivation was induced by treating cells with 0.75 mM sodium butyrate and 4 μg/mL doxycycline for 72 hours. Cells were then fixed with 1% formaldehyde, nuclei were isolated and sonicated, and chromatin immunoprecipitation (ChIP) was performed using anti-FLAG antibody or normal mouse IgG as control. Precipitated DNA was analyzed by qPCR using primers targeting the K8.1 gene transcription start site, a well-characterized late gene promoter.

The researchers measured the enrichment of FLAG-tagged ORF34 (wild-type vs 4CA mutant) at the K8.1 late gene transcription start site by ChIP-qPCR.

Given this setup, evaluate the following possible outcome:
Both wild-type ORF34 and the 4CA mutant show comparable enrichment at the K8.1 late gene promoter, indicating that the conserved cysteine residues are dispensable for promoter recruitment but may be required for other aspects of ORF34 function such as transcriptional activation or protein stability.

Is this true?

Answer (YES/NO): NO